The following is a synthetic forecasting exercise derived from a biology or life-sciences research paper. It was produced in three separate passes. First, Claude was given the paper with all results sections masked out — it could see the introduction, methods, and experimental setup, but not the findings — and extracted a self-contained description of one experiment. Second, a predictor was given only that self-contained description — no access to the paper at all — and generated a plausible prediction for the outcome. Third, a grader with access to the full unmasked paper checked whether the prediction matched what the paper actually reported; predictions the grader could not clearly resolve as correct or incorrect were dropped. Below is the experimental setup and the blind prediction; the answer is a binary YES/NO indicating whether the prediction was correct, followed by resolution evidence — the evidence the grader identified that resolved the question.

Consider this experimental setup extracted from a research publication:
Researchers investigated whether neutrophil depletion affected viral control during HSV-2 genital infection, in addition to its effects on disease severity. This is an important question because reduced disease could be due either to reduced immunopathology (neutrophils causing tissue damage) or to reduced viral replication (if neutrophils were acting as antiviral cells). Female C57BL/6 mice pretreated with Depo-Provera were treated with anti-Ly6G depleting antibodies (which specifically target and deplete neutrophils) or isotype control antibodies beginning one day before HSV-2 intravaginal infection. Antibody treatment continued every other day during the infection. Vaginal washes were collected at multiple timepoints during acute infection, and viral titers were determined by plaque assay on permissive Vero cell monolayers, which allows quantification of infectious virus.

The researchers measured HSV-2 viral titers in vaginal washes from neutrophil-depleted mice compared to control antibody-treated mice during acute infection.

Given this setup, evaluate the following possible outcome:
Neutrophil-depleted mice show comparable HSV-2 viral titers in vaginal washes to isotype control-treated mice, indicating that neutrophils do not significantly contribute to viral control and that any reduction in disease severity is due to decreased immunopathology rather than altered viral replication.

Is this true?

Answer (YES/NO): YES